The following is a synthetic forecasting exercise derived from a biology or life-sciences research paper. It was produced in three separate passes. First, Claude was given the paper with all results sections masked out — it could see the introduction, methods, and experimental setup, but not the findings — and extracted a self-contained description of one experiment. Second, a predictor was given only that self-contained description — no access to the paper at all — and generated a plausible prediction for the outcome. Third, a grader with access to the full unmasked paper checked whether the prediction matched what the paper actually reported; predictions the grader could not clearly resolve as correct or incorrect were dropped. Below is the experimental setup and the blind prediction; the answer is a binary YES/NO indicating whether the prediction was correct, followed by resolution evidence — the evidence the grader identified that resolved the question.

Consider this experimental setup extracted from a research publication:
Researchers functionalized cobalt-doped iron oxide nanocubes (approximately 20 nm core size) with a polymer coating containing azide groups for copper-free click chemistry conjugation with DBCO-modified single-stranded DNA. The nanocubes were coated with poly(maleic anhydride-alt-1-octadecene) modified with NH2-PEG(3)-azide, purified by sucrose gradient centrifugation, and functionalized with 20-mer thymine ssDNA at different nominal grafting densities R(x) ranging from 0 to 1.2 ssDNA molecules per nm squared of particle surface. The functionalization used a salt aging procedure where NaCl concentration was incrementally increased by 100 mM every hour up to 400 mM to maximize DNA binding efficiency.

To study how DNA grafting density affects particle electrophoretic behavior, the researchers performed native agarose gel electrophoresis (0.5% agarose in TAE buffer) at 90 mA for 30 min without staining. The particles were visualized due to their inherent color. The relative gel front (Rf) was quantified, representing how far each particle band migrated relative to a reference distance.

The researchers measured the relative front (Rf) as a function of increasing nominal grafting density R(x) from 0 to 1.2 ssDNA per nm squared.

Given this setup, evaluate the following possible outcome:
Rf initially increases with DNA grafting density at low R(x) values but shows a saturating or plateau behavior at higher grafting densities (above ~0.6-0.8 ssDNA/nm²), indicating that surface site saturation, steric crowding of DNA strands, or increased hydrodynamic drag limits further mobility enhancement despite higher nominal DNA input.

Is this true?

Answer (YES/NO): NO